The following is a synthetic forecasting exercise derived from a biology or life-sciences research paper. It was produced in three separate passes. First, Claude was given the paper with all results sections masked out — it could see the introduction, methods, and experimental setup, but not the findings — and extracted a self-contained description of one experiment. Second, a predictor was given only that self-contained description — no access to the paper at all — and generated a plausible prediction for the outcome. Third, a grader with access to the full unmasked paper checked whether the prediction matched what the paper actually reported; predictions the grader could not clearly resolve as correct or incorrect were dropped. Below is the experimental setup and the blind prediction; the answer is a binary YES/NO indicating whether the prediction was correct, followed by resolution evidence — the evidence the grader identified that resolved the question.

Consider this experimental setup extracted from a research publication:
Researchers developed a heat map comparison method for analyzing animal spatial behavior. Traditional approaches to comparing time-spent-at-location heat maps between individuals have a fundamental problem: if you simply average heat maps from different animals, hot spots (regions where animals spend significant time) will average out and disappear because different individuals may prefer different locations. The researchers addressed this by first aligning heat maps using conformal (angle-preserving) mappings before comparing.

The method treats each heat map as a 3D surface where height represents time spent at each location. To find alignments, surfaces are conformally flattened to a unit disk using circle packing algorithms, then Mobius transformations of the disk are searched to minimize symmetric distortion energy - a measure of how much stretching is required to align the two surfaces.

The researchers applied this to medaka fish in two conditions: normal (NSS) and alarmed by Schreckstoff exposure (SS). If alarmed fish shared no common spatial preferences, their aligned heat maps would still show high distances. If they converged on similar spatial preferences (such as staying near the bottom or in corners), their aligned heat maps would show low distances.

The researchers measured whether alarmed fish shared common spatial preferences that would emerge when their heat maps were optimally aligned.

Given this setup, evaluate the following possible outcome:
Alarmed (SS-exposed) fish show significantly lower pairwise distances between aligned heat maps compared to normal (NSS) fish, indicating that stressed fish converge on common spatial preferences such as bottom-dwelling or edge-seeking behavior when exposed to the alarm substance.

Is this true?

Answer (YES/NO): YES